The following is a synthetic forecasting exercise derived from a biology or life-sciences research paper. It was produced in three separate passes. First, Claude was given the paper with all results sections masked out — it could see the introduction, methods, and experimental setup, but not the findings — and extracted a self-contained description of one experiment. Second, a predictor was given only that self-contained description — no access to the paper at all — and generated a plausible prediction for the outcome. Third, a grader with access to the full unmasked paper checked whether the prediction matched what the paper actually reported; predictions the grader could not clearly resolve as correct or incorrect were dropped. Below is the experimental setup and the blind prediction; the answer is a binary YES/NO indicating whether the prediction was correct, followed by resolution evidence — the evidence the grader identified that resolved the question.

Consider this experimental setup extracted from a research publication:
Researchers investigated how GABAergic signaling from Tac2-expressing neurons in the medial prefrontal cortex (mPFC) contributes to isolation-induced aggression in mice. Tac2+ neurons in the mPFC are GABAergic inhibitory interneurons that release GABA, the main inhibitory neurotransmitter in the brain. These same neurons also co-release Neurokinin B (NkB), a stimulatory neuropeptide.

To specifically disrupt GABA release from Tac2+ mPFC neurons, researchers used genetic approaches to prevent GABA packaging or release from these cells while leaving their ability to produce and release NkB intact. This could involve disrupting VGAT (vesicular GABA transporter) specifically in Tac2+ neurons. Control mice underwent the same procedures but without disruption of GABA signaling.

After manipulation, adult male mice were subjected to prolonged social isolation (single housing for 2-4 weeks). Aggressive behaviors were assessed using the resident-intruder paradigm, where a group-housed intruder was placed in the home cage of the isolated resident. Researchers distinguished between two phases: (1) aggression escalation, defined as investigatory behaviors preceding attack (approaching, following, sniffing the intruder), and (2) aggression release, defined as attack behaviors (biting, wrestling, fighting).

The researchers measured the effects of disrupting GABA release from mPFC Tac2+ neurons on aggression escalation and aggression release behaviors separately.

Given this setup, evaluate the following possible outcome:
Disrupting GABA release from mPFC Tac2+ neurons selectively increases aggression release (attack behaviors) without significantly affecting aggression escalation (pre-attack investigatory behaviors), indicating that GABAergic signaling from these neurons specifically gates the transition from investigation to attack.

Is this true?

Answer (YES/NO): NO